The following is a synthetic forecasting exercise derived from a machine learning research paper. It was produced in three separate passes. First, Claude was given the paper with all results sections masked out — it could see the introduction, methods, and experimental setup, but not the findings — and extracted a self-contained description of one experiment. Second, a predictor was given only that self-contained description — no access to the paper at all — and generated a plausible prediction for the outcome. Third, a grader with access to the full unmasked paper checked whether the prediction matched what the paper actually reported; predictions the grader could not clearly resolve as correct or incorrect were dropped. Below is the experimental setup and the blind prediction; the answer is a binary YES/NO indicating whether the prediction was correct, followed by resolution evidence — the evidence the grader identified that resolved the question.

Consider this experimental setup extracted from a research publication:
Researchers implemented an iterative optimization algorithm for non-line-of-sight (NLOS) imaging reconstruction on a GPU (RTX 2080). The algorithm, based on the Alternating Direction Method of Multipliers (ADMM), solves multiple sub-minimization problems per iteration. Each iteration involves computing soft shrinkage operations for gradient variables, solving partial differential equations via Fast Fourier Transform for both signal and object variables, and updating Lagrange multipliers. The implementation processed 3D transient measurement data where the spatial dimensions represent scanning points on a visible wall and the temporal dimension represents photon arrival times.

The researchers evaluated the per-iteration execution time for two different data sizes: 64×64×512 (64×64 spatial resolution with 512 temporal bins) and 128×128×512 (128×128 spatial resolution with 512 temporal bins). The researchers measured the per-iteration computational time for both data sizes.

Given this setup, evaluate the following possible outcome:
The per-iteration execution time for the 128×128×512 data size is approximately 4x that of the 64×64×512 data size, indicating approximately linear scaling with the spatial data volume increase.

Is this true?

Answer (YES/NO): NO